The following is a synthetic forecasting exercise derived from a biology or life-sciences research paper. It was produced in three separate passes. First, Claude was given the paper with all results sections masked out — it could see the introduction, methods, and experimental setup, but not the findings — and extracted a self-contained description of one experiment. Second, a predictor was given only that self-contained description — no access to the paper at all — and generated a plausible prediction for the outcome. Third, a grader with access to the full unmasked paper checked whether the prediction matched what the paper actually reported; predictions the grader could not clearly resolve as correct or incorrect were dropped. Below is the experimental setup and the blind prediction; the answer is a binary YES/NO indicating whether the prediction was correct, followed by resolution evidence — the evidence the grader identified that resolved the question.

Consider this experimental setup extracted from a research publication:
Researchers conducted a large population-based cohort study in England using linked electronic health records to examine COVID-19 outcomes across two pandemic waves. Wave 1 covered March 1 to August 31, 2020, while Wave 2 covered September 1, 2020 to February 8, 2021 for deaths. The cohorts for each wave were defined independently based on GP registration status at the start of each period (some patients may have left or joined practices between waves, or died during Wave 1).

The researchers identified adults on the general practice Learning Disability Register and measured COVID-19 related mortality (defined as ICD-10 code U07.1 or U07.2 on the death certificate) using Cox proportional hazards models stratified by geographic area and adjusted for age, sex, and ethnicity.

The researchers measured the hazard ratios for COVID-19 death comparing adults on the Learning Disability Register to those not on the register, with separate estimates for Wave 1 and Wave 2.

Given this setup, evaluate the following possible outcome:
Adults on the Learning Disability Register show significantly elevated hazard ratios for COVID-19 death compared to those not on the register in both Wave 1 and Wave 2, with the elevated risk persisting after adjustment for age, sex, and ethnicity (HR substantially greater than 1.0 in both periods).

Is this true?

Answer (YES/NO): YES